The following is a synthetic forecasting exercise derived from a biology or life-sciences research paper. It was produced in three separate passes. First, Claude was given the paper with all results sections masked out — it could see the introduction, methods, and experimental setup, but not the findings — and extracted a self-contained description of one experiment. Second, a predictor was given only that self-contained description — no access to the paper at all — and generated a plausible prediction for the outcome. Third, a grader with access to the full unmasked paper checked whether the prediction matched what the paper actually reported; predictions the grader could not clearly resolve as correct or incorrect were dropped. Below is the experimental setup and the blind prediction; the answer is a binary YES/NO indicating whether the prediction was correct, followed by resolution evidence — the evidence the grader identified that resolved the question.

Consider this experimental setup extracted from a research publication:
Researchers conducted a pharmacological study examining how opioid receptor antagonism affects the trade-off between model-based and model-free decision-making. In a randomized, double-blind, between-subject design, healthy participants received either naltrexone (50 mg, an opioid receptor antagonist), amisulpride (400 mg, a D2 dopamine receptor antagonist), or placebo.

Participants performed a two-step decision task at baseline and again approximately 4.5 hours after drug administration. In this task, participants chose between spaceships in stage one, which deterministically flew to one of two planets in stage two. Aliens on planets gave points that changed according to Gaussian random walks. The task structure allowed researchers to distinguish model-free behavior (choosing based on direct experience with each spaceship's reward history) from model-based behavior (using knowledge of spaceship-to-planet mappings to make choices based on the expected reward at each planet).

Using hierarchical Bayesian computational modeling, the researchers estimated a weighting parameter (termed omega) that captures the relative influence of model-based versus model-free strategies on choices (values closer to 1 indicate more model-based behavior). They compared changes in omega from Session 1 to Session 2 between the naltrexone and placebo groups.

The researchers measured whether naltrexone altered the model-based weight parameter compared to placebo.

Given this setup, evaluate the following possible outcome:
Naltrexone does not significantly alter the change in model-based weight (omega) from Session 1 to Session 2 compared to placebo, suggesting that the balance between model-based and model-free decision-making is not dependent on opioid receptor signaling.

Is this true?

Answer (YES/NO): YES